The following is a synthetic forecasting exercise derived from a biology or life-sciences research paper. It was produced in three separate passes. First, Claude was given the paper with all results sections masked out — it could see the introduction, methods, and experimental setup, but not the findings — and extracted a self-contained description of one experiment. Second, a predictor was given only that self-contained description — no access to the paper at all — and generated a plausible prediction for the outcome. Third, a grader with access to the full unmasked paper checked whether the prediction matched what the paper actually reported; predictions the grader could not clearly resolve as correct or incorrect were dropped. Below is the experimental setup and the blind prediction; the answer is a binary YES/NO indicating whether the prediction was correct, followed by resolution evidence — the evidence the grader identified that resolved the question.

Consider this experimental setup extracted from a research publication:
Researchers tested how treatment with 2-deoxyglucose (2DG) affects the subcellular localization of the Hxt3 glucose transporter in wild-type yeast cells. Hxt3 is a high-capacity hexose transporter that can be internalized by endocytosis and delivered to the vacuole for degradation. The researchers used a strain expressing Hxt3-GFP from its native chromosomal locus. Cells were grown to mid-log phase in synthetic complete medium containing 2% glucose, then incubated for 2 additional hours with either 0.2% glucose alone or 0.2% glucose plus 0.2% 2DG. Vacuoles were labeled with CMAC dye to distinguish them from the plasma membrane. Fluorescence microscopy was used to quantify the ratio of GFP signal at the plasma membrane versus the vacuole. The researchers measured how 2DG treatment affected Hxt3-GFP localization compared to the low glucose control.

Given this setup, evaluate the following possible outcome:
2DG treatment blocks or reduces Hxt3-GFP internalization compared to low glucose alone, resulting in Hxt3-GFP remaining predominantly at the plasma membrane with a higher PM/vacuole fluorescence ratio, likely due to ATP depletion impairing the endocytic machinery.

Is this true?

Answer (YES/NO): NO